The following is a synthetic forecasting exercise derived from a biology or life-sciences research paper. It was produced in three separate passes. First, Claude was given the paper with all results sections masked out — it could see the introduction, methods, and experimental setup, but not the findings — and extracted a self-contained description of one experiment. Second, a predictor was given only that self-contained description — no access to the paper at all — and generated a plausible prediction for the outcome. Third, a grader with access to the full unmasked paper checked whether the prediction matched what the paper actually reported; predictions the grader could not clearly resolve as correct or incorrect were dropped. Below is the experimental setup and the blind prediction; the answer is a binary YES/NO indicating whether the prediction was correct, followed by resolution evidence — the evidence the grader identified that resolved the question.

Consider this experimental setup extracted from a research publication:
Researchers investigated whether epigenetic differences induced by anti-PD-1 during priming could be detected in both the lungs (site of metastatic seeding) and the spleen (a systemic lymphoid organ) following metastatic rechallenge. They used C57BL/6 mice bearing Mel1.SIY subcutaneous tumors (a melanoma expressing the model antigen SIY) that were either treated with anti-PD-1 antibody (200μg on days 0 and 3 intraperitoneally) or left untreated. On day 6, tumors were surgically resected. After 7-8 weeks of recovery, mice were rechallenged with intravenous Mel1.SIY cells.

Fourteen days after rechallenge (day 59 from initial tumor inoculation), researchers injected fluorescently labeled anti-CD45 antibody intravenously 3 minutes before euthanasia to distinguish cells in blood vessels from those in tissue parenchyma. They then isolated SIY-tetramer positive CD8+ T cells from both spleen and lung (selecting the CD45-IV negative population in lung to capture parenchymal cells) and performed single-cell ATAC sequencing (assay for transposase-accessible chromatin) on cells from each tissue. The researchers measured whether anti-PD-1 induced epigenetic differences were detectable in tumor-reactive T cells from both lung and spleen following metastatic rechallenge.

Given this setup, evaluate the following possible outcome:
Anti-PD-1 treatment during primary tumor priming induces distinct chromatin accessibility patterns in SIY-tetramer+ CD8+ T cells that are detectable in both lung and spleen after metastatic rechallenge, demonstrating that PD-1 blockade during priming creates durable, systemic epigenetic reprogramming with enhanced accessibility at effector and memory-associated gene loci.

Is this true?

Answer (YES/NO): NO